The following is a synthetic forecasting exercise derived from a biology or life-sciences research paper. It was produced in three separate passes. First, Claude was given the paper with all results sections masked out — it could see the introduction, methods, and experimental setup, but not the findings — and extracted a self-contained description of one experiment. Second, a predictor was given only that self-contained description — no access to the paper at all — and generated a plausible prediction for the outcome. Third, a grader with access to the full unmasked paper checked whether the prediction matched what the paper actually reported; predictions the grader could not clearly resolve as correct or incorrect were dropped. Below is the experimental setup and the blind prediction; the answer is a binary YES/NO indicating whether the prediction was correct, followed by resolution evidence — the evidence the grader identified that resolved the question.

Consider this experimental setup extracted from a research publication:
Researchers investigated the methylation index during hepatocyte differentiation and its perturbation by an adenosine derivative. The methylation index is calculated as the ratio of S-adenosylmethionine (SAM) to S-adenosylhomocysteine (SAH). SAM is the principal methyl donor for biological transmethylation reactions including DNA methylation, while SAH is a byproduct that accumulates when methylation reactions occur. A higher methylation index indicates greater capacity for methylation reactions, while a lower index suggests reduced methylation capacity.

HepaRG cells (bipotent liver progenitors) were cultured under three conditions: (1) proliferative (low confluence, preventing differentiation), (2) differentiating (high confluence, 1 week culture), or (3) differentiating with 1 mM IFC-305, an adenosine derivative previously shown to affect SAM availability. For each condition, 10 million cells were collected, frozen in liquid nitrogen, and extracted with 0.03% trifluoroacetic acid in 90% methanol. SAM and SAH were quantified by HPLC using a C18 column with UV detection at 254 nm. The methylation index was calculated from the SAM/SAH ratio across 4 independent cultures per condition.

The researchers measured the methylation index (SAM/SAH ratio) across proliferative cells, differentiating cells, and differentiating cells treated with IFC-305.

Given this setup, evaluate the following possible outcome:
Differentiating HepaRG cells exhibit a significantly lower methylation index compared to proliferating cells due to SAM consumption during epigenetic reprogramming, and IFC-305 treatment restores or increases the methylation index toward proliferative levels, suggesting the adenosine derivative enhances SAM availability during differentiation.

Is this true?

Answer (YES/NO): YES